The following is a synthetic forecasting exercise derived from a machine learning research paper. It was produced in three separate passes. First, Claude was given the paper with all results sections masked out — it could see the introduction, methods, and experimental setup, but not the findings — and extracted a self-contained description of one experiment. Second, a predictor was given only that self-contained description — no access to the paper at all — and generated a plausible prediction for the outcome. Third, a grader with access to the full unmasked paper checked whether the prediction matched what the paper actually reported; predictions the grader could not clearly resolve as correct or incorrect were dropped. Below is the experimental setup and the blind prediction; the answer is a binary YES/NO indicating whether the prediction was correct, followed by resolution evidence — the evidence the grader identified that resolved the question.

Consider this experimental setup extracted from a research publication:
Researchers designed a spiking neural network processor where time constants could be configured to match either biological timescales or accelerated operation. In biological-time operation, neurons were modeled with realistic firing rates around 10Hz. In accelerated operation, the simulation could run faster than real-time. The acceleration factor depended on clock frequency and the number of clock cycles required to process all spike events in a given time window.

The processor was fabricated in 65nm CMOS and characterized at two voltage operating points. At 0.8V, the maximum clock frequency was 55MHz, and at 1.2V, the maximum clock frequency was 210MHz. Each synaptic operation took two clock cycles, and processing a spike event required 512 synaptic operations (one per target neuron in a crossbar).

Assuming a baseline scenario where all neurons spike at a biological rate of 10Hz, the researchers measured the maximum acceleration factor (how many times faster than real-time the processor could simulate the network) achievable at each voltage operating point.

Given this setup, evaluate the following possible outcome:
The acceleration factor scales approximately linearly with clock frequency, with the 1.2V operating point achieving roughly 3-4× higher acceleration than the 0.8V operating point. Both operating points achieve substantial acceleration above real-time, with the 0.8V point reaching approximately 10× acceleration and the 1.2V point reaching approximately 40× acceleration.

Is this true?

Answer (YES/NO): YES